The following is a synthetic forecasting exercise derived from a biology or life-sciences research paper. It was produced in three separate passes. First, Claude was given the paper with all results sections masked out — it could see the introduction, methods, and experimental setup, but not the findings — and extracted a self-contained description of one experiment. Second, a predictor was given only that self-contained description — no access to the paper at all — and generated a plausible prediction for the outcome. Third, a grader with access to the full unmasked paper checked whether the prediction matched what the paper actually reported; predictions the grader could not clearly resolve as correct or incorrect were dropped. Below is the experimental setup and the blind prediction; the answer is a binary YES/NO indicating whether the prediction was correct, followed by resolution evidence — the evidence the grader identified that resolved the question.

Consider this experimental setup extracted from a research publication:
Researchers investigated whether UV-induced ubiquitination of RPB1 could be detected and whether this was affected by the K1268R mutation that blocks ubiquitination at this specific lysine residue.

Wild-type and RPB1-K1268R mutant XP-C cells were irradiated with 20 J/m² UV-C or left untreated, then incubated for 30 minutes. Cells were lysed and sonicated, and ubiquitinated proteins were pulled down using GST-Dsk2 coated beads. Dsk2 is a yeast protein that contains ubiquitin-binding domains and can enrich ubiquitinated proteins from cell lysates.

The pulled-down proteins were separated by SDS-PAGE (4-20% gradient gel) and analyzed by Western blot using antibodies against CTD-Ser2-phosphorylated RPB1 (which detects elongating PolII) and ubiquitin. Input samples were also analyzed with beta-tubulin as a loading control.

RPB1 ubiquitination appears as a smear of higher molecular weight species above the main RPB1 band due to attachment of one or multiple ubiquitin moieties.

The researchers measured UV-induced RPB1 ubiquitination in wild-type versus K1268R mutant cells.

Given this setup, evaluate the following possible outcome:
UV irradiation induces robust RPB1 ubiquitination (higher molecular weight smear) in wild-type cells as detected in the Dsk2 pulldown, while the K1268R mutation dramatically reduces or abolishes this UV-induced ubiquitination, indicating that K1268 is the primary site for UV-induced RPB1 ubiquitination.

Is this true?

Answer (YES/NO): YES